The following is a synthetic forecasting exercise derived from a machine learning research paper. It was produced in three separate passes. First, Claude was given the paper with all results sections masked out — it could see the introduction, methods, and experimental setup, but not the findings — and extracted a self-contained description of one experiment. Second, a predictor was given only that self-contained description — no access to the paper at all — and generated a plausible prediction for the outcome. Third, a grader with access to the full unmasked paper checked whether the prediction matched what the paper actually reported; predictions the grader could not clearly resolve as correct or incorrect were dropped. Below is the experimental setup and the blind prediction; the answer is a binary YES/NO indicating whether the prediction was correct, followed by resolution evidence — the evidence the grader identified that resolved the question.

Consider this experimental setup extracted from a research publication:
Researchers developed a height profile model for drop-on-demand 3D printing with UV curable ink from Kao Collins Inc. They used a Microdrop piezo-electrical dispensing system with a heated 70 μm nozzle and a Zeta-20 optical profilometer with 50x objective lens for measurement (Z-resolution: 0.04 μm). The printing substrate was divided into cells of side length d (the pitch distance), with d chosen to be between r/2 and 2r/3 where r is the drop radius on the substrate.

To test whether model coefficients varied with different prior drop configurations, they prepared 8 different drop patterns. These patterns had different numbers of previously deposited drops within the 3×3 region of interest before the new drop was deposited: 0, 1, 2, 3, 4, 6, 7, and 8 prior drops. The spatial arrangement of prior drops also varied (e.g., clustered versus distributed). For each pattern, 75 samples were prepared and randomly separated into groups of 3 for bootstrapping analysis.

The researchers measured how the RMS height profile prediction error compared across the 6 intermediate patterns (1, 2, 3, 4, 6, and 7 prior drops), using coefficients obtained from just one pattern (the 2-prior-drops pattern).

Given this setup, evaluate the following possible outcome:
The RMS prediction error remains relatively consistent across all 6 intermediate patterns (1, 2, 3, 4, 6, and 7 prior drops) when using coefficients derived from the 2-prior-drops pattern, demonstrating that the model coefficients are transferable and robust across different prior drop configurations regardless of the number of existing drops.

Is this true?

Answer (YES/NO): YES